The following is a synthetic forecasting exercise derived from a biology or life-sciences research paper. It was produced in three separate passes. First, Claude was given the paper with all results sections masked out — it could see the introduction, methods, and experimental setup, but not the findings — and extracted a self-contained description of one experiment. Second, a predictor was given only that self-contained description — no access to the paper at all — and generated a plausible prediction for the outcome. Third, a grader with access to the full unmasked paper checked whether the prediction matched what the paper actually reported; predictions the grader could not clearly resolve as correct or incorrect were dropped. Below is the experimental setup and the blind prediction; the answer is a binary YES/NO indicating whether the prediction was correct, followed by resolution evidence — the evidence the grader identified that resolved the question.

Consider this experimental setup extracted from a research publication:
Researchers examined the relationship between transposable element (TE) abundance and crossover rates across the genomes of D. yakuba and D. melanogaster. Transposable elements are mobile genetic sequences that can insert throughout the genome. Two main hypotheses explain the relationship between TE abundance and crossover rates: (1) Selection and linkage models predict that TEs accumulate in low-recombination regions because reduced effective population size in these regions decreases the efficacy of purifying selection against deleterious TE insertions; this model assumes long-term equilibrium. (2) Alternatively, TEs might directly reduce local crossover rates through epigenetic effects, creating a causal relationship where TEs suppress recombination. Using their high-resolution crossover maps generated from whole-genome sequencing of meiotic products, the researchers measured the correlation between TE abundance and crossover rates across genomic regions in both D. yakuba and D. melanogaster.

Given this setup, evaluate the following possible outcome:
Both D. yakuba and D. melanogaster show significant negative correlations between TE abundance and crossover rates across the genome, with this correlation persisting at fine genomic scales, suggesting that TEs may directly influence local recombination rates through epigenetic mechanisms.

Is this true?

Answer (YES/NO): NO